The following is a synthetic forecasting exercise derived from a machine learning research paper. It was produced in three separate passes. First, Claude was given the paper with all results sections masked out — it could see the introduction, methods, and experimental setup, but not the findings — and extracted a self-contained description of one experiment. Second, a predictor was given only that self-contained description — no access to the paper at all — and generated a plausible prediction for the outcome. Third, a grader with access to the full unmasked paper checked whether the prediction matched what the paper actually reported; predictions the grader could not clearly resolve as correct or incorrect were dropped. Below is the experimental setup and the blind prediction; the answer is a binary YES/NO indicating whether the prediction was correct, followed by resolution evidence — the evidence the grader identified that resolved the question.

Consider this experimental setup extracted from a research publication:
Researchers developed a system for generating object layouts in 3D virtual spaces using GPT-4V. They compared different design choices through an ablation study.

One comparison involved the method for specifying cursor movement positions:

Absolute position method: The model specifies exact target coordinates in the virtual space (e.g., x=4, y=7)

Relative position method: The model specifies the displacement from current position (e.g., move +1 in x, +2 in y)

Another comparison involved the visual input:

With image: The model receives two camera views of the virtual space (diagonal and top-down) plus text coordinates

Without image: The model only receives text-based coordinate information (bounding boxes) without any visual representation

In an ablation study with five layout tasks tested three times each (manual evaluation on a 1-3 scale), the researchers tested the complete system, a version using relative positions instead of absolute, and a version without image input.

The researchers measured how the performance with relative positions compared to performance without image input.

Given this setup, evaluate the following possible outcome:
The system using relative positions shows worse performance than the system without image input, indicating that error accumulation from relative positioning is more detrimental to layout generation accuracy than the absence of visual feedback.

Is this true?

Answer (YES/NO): YES